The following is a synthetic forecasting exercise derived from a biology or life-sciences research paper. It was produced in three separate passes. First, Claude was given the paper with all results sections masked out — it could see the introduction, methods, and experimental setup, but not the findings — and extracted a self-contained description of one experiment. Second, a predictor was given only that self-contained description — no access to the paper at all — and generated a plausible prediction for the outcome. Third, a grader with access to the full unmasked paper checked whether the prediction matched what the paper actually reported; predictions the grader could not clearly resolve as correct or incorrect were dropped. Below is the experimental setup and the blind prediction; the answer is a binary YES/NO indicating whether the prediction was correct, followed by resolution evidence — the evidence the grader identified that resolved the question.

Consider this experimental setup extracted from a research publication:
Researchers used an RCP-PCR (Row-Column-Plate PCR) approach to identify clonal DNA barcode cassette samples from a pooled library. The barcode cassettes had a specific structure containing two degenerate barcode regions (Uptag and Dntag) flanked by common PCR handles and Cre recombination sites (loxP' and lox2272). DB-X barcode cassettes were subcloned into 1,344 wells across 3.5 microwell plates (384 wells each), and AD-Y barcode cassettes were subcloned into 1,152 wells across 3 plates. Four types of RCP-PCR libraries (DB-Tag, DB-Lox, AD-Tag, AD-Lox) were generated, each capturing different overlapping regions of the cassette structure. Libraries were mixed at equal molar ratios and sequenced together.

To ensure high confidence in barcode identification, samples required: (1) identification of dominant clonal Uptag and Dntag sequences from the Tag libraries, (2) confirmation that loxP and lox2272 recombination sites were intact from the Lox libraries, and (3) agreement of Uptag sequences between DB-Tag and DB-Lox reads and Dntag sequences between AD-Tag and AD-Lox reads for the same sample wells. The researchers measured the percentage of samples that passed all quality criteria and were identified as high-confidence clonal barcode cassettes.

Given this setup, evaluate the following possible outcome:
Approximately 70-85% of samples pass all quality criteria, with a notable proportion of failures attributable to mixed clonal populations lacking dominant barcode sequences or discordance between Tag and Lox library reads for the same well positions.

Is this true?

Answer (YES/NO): NO